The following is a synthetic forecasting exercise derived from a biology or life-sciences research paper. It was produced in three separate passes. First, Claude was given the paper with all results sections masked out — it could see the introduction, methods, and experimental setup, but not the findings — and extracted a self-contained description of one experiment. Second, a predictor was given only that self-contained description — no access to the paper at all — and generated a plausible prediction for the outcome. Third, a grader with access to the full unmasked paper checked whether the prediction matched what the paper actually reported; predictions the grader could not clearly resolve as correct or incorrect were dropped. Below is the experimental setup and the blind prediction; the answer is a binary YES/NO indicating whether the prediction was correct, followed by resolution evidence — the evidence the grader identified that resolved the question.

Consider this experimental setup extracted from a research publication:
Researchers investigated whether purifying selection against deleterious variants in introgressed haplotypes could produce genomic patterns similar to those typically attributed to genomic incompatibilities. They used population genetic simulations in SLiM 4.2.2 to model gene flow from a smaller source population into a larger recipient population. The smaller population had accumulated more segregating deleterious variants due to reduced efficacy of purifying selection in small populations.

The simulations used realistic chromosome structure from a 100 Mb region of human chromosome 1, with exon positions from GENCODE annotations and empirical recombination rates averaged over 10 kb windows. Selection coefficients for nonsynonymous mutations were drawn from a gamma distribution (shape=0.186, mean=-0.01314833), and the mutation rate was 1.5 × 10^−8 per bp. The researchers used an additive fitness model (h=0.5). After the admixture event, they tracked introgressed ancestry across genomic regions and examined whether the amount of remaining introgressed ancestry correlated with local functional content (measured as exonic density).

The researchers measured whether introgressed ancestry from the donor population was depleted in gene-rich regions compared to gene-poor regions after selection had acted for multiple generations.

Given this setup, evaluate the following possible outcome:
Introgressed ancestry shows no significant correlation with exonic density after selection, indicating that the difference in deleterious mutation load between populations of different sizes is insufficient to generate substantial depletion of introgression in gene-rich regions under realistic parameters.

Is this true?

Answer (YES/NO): NO